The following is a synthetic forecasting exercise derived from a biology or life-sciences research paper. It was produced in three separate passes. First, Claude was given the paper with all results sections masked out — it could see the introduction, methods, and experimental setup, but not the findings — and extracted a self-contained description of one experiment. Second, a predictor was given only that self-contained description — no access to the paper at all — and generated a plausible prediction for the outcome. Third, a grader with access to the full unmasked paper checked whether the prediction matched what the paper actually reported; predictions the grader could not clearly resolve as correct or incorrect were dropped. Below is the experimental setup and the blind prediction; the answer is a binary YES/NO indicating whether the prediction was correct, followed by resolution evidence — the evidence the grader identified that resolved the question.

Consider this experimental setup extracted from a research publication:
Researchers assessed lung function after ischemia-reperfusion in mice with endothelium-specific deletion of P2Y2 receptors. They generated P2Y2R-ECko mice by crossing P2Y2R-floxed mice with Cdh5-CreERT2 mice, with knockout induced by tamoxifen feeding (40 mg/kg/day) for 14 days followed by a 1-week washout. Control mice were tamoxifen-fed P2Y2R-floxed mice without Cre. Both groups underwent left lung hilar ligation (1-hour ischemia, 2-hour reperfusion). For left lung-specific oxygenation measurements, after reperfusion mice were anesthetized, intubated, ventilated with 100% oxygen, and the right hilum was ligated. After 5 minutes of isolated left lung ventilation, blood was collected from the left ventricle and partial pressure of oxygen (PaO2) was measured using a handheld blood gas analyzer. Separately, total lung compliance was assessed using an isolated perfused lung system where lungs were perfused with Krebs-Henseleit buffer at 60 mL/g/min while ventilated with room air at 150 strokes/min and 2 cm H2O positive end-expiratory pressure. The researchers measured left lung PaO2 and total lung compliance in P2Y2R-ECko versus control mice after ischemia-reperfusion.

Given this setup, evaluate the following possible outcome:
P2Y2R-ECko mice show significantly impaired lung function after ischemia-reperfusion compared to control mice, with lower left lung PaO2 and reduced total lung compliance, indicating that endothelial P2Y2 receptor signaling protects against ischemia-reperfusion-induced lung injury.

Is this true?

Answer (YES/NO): NO